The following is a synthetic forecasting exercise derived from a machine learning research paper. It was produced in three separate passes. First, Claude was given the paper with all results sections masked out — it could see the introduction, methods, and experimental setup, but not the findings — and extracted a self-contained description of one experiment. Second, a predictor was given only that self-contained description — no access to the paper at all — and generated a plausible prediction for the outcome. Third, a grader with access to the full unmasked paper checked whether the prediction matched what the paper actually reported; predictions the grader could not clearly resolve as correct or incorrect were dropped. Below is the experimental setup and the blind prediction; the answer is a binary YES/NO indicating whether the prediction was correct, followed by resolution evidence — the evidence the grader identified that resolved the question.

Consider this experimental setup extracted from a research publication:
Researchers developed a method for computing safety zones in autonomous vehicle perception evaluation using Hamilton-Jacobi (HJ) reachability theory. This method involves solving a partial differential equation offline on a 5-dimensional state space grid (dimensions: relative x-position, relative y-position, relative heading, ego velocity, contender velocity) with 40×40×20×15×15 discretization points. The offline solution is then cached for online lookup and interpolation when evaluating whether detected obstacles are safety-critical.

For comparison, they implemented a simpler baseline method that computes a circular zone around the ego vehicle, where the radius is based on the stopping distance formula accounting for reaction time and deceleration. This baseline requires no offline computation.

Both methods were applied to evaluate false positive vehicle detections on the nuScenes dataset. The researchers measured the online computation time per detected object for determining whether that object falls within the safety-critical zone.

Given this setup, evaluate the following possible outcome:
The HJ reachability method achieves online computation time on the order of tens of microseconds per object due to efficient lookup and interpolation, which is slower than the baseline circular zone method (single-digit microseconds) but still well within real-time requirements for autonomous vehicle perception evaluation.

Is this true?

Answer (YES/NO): NO